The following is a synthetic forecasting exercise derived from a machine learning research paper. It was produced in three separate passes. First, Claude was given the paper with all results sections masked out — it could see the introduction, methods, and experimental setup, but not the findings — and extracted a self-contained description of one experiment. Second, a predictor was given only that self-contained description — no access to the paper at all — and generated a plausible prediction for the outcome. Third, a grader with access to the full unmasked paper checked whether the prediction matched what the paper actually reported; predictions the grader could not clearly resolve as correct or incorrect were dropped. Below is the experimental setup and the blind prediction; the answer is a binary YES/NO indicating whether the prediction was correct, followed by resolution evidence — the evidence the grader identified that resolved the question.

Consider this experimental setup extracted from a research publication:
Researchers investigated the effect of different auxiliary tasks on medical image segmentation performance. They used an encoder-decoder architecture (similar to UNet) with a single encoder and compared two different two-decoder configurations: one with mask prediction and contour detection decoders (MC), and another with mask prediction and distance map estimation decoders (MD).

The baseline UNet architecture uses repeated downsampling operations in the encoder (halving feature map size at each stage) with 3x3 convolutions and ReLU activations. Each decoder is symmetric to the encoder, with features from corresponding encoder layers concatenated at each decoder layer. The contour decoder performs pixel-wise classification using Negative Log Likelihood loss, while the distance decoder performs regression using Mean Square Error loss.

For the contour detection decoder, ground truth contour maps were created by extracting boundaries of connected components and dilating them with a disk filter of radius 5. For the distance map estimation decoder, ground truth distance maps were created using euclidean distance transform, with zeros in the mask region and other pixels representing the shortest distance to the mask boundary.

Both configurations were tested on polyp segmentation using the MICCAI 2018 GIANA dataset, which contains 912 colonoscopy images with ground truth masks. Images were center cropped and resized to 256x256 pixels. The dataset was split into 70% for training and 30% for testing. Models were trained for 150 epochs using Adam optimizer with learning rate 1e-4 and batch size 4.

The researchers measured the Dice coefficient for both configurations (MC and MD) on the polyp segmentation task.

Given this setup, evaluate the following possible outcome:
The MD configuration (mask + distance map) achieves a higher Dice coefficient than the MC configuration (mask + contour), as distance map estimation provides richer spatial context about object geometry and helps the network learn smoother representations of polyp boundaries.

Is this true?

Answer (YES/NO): YES